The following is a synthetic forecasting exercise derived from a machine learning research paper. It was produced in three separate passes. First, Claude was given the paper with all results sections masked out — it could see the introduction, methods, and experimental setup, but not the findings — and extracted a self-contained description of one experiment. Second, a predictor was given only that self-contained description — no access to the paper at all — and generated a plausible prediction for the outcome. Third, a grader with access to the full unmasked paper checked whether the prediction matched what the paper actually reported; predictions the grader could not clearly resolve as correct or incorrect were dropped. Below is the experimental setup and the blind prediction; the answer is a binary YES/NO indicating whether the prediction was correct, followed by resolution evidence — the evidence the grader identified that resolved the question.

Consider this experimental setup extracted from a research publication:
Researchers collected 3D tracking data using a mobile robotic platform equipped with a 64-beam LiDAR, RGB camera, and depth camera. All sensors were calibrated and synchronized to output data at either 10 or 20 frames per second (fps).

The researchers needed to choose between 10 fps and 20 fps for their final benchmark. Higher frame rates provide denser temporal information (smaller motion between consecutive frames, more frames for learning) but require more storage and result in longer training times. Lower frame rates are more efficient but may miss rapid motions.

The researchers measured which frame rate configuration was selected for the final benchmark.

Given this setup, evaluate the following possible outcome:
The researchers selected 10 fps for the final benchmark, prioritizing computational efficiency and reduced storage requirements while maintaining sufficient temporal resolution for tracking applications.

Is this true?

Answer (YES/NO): NO